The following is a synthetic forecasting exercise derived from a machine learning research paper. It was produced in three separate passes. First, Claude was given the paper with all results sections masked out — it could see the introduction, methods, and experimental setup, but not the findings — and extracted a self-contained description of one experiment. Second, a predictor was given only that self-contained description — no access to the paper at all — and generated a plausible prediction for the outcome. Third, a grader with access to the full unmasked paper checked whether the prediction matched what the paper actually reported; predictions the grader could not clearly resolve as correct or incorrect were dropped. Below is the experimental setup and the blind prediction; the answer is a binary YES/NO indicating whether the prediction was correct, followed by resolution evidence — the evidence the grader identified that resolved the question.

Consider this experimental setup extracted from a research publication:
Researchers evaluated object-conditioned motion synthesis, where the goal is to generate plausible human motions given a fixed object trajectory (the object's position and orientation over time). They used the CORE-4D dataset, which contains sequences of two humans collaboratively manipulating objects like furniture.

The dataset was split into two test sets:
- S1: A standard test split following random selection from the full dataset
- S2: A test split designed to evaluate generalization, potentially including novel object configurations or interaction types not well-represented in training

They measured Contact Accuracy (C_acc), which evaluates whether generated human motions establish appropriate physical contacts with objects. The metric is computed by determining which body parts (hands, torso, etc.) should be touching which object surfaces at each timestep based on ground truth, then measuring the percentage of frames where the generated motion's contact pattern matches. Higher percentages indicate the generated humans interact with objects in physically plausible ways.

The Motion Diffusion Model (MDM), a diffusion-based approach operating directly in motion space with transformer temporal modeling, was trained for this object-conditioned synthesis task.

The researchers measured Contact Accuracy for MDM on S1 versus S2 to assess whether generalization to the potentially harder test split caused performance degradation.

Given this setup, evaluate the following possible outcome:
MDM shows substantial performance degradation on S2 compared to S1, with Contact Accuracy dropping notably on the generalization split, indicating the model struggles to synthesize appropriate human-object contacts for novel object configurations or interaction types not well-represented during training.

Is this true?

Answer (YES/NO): NO